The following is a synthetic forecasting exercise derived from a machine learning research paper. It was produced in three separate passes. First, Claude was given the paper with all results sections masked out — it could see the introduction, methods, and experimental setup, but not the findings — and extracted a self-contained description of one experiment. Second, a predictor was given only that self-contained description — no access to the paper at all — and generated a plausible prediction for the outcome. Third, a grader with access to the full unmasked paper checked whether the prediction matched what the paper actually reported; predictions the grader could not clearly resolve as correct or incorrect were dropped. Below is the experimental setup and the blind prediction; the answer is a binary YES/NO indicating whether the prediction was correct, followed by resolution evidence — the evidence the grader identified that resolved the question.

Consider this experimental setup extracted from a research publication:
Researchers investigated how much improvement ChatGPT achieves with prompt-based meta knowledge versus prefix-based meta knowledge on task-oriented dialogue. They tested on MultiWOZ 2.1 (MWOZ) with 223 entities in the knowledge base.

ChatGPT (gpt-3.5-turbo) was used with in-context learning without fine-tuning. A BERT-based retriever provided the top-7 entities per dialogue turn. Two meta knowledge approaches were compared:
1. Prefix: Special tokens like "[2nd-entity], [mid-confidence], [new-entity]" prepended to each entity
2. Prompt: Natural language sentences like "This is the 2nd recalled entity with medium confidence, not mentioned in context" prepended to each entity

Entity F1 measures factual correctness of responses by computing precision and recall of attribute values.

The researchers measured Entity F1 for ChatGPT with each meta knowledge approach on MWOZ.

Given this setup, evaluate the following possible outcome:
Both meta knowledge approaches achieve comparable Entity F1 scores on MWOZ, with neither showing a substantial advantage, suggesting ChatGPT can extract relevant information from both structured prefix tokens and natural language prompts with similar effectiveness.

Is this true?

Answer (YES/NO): NO